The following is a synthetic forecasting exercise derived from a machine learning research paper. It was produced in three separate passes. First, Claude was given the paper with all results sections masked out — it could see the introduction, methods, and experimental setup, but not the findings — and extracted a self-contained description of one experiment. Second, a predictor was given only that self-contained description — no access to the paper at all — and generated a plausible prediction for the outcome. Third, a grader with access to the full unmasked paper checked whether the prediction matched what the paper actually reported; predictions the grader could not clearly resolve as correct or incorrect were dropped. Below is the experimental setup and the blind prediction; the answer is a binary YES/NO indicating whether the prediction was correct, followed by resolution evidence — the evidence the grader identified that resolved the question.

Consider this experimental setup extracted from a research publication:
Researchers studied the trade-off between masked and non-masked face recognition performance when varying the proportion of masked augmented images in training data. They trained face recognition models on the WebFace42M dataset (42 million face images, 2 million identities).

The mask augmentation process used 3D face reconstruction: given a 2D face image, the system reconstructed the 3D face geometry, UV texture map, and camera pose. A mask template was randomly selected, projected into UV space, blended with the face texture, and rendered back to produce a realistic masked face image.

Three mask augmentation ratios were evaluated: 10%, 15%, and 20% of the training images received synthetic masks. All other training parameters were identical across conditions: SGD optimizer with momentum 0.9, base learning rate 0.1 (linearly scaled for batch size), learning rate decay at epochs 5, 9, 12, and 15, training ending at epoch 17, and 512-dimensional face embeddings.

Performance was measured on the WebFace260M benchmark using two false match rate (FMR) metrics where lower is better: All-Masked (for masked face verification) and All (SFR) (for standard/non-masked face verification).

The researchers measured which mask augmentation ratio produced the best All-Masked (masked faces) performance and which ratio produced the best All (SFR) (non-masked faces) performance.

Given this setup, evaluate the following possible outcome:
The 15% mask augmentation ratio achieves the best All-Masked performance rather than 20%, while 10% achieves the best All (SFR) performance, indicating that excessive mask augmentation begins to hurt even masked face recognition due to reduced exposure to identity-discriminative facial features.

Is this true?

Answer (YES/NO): YES